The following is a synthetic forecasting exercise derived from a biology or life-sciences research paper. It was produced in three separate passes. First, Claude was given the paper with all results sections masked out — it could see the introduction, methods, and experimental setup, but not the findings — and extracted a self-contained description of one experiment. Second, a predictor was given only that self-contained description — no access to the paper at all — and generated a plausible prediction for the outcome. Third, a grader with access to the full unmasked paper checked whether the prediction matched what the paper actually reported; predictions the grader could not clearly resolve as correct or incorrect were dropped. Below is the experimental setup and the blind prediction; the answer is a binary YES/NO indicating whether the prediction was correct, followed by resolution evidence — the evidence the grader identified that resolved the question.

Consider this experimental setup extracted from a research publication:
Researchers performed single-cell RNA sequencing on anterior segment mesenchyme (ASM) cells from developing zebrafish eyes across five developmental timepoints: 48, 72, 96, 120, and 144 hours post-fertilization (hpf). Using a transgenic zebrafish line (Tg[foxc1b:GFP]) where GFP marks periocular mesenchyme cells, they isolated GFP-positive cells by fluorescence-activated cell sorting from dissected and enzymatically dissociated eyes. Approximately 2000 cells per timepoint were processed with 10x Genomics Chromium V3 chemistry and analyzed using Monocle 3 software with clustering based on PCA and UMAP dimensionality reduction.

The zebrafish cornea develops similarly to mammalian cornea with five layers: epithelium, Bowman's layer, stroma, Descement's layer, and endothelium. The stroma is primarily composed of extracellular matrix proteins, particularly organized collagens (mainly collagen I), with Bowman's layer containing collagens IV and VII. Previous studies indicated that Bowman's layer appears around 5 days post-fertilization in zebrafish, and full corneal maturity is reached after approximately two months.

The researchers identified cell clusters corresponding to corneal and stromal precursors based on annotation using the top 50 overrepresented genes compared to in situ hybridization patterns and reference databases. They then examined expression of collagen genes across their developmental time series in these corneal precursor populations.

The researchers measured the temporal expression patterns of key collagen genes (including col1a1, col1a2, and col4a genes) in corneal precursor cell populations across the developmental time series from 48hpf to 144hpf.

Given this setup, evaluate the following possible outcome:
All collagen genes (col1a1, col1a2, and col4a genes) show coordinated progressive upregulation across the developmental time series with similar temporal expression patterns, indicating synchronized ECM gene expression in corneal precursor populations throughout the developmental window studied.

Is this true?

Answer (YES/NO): NO